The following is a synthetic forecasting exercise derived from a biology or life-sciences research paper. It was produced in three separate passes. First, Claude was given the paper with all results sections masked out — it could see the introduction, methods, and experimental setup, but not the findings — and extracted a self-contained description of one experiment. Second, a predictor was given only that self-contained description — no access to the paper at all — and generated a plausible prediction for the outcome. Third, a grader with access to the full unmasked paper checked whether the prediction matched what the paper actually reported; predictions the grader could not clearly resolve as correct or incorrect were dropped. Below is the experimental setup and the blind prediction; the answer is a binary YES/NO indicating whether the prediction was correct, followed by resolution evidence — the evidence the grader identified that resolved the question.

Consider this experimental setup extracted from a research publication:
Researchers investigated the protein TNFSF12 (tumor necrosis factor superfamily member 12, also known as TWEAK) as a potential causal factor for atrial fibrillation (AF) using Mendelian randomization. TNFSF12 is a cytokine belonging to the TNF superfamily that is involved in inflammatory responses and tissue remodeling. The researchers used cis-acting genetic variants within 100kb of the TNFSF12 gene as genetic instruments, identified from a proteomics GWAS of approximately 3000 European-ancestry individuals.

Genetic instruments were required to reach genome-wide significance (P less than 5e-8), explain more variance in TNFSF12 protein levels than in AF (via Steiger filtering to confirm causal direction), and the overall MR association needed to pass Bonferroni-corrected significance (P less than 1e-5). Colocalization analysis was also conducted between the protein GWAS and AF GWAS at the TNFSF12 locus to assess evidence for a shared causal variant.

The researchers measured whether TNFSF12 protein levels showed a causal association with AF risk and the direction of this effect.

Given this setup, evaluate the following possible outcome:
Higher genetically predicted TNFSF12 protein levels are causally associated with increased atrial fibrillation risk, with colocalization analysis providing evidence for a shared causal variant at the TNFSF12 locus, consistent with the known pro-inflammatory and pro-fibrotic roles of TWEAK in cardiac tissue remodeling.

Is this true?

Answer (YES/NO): NO